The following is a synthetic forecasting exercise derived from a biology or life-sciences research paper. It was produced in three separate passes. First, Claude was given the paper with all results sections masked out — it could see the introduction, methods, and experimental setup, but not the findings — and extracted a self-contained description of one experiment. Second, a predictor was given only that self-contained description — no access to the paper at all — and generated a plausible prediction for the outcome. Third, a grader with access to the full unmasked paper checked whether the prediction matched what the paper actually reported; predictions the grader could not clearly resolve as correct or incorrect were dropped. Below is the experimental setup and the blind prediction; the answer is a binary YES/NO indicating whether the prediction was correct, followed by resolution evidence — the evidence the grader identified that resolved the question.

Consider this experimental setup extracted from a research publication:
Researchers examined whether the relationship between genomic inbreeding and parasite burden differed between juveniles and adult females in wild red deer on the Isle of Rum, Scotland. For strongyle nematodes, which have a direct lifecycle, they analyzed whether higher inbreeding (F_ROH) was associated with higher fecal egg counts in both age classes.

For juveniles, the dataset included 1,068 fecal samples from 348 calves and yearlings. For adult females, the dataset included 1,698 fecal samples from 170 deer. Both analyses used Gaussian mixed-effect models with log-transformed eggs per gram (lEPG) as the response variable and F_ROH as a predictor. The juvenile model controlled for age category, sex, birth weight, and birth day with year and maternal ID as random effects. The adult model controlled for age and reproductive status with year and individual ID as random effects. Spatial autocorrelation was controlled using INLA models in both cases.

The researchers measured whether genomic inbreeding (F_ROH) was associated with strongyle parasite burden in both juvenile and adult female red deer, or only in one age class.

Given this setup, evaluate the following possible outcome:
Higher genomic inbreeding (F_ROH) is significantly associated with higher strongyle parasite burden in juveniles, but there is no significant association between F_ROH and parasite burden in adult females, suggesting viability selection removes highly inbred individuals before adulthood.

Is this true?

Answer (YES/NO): YES